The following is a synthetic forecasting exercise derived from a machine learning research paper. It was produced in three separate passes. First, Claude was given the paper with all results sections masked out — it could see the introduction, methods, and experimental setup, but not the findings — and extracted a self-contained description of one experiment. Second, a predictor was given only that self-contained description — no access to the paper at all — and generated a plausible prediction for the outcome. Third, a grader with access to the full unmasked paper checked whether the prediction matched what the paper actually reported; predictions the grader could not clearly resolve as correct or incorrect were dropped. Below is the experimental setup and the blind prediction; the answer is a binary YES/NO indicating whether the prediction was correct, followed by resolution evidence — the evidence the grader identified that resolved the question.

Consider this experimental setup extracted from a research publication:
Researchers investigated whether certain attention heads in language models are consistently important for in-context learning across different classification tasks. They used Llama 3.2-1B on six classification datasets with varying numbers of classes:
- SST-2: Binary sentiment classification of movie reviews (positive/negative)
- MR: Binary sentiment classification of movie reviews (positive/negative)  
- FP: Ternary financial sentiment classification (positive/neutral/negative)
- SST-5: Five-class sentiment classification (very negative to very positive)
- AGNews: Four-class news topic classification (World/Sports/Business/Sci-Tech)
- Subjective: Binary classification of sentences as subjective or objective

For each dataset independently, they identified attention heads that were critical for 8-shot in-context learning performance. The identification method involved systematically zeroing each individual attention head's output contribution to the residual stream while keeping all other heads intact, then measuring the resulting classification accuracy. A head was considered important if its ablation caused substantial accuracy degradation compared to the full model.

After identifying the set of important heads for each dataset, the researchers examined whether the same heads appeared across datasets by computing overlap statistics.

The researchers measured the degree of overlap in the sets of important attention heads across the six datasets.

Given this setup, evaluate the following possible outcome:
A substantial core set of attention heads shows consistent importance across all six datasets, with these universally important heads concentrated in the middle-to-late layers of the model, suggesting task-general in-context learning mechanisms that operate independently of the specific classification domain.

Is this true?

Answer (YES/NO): NO